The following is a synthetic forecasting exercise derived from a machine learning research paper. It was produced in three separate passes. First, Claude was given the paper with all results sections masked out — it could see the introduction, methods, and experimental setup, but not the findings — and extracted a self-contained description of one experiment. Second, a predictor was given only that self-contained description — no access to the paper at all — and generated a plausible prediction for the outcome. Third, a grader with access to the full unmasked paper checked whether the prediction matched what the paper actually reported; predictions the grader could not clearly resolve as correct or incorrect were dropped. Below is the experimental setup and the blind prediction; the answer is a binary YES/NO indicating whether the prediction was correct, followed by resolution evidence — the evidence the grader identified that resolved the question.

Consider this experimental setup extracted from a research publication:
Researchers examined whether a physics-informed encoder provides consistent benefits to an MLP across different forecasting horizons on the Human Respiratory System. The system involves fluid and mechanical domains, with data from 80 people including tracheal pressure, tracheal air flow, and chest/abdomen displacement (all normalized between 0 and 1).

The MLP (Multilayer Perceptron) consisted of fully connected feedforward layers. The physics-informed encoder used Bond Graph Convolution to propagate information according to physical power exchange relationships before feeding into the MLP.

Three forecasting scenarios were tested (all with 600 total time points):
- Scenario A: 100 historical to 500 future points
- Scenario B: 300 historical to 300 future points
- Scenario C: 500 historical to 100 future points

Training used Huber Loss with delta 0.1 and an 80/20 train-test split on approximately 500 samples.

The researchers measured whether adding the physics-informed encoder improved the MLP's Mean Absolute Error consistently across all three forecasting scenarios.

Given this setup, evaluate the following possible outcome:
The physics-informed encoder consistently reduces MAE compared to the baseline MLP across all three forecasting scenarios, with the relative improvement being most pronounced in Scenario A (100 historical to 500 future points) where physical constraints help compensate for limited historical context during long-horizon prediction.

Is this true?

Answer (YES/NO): NO